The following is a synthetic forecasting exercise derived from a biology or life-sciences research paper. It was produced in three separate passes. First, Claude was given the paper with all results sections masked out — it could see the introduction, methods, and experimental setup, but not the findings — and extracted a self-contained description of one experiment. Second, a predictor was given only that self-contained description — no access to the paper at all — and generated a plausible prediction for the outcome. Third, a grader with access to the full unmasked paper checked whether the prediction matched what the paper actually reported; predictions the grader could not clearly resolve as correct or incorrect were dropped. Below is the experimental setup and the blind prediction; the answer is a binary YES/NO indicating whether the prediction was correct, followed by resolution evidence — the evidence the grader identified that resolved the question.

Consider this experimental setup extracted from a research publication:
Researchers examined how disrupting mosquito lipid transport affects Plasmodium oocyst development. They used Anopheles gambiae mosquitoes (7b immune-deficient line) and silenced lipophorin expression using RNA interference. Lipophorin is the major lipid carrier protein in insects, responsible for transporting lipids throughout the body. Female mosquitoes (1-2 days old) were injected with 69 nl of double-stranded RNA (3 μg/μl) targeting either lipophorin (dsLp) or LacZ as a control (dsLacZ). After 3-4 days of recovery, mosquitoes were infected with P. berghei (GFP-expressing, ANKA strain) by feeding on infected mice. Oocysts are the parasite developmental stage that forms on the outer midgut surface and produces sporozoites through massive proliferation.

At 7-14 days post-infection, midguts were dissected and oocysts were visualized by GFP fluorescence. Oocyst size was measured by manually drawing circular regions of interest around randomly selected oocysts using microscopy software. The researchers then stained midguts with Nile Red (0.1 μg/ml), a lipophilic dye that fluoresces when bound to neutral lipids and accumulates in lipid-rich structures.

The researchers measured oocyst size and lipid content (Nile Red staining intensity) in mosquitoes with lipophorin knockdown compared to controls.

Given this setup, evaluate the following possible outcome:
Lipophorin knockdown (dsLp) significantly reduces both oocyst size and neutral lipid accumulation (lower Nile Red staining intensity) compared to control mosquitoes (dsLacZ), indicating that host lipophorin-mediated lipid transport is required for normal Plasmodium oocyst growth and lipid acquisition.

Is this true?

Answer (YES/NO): YES